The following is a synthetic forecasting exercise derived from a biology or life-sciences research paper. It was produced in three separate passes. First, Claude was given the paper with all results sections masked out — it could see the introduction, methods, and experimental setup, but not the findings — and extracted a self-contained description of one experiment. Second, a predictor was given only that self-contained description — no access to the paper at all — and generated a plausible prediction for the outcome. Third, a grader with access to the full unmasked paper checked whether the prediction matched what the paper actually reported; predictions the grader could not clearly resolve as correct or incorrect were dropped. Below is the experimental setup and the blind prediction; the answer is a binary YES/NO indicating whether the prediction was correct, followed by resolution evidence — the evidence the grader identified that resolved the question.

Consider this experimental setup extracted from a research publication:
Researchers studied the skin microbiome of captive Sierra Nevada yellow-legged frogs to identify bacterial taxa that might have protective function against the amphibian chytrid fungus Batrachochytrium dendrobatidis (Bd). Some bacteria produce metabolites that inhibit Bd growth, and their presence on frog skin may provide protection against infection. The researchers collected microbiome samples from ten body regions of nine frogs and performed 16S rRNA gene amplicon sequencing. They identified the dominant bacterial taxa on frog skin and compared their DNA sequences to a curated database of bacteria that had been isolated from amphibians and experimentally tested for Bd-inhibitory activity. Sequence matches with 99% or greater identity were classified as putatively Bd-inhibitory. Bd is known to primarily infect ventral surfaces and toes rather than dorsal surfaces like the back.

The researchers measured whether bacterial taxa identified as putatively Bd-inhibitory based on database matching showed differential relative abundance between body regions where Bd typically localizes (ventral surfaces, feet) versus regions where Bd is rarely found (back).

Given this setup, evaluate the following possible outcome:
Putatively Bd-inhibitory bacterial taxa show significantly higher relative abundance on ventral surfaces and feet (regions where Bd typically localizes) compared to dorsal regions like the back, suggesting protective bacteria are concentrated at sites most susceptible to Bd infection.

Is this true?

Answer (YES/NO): YES